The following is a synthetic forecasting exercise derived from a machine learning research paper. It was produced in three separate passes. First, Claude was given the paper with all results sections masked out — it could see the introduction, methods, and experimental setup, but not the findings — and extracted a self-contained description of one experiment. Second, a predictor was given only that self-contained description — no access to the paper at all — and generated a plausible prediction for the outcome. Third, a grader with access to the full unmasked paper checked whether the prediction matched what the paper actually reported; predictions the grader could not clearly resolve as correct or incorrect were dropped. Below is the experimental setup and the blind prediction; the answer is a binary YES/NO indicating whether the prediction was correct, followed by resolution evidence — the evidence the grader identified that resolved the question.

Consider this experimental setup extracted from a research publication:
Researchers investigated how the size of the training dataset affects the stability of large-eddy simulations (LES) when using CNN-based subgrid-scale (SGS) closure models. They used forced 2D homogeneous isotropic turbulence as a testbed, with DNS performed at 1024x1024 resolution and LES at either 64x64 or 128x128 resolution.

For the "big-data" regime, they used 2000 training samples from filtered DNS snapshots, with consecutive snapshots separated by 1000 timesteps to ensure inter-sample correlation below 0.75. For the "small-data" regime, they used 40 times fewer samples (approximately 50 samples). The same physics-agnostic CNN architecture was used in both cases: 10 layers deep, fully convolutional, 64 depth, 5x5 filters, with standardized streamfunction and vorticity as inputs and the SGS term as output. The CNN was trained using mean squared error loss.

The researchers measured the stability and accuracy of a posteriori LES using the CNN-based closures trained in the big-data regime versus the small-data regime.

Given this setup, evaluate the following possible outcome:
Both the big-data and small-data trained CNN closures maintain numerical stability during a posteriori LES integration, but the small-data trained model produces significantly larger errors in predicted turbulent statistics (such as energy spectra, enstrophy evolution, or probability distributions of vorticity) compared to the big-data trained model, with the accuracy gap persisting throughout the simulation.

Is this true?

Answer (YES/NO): YES